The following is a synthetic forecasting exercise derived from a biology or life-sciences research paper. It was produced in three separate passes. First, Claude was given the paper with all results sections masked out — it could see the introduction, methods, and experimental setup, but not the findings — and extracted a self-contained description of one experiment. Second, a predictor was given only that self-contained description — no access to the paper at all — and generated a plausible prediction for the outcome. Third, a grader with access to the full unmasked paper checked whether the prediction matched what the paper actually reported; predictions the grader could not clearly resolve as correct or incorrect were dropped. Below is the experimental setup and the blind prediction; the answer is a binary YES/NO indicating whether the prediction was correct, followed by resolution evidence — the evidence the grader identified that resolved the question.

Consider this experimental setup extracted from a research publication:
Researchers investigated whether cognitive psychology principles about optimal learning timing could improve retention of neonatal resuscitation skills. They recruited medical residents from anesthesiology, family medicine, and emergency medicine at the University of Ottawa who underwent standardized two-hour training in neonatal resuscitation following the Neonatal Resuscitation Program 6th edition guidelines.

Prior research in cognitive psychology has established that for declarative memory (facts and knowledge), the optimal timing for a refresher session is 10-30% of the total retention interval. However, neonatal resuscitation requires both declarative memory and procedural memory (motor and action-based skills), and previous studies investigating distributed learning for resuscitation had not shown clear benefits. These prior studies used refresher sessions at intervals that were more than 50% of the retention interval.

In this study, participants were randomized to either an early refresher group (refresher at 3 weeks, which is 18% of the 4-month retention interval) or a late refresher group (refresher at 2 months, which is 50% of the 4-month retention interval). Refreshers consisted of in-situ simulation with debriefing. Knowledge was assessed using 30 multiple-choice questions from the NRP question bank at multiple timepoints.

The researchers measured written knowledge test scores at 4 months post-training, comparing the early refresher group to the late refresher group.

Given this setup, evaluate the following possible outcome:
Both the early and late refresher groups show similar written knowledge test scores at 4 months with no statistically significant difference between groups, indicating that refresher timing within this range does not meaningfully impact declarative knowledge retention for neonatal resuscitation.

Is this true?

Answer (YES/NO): YES